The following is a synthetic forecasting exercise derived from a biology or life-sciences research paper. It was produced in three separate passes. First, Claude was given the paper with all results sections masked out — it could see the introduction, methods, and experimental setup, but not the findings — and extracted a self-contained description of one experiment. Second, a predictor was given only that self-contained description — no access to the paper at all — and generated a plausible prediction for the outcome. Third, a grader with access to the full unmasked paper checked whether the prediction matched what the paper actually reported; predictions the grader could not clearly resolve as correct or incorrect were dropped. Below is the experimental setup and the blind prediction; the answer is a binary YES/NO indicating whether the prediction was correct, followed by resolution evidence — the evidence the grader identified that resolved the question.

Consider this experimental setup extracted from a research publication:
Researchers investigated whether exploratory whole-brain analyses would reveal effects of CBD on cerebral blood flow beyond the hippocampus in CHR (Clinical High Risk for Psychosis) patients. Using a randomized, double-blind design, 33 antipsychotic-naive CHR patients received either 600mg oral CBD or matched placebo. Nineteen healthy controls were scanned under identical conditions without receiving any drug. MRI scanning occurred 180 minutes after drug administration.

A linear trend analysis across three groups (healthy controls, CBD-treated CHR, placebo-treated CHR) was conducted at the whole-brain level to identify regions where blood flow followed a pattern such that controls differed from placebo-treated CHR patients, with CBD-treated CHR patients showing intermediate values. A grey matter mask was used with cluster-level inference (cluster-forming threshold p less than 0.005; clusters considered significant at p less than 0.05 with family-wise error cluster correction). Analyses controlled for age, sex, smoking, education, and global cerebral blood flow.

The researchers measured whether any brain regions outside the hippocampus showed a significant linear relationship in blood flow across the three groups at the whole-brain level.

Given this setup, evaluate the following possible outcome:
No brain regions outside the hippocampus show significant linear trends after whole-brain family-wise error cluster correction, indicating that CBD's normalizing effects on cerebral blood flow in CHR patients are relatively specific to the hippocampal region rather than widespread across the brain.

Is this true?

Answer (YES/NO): YES